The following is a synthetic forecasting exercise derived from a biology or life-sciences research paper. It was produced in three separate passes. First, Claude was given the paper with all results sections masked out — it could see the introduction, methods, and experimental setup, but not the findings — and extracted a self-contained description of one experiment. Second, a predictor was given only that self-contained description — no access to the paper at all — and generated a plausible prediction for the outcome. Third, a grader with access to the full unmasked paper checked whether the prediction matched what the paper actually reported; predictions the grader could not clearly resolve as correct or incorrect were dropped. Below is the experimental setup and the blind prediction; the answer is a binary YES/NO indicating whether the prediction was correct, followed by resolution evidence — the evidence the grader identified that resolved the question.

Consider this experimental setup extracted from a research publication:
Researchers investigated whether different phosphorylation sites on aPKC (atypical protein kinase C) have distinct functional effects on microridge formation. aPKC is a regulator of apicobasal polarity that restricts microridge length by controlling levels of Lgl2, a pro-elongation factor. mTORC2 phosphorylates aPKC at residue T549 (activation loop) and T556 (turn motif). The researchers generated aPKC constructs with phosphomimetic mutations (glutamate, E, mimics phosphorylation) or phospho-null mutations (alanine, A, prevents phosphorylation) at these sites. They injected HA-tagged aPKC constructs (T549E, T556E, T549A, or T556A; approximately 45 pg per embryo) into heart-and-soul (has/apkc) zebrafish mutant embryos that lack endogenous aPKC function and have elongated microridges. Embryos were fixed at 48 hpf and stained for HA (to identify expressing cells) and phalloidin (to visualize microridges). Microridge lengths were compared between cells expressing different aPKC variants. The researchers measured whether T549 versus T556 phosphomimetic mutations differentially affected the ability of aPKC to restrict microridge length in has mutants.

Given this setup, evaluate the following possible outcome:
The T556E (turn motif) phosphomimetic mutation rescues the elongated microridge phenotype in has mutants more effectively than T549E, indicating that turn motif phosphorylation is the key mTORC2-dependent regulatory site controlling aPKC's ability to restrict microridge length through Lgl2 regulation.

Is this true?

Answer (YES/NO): YES